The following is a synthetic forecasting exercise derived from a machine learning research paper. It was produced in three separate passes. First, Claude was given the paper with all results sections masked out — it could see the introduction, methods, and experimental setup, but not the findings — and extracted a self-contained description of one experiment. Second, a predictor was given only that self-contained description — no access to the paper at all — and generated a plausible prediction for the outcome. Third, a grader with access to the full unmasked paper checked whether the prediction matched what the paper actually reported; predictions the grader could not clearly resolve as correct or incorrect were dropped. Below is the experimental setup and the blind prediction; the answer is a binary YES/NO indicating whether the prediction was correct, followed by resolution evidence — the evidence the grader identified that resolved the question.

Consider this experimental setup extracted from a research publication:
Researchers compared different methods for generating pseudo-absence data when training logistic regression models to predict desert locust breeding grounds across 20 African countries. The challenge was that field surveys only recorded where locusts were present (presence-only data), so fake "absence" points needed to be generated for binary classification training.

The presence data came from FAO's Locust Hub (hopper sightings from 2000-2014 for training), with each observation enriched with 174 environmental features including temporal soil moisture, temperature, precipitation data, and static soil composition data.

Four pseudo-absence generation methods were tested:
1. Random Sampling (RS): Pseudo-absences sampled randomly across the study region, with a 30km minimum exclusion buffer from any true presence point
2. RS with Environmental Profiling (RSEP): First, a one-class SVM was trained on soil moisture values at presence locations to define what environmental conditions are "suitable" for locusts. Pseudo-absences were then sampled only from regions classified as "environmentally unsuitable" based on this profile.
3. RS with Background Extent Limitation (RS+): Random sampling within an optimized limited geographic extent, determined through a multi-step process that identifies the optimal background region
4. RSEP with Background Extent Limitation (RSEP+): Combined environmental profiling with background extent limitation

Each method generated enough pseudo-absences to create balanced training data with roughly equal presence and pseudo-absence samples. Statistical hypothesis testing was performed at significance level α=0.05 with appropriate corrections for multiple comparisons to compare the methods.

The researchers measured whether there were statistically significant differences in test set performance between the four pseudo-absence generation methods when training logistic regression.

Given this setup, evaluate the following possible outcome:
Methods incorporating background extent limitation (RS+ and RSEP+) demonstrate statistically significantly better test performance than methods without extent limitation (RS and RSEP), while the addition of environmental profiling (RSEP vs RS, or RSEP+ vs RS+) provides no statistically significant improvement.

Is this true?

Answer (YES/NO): NO